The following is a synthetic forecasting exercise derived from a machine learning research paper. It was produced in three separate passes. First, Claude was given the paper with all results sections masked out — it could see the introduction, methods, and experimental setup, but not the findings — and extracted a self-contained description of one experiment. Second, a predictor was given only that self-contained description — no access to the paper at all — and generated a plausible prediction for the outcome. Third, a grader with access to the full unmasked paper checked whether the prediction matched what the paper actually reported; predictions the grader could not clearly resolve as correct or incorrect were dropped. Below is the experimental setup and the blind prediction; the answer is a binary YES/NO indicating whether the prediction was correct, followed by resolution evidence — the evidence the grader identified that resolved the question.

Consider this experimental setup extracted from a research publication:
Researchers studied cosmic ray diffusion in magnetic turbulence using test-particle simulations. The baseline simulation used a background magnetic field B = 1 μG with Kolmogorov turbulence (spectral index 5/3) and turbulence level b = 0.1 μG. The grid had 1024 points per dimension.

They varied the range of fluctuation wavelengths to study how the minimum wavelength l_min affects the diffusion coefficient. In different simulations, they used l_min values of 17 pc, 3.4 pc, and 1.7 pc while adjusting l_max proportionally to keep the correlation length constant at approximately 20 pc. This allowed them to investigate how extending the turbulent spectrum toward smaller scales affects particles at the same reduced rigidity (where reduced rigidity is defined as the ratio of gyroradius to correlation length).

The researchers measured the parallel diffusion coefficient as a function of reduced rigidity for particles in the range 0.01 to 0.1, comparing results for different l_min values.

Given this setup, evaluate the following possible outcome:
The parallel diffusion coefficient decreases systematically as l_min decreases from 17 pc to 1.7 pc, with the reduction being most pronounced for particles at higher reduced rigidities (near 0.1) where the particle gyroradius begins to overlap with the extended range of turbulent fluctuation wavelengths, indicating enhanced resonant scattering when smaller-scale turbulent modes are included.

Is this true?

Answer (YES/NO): NO